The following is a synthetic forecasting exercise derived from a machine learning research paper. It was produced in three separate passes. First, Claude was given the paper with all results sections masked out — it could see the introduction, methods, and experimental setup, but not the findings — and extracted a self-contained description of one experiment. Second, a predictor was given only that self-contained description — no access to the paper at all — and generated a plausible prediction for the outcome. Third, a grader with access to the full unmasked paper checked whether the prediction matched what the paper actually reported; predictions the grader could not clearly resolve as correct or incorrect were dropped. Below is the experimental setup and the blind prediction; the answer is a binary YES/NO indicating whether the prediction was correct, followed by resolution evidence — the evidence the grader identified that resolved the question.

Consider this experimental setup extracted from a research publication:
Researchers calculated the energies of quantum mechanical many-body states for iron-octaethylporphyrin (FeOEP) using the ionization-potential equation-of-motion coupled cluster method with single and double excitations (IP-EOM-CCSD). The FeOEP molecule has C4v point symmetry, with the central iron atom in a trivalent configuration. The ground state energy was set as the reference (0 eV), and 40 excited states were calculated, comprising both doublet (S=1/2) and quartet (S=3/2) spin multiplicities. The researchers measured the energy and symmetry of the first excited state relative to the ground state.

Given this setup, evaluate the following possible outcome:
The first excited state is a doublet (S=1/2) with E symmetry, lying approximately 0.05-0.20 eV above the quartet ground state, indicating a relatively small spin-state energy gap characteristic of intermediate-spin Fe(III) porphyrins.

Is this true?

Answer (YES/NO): NO